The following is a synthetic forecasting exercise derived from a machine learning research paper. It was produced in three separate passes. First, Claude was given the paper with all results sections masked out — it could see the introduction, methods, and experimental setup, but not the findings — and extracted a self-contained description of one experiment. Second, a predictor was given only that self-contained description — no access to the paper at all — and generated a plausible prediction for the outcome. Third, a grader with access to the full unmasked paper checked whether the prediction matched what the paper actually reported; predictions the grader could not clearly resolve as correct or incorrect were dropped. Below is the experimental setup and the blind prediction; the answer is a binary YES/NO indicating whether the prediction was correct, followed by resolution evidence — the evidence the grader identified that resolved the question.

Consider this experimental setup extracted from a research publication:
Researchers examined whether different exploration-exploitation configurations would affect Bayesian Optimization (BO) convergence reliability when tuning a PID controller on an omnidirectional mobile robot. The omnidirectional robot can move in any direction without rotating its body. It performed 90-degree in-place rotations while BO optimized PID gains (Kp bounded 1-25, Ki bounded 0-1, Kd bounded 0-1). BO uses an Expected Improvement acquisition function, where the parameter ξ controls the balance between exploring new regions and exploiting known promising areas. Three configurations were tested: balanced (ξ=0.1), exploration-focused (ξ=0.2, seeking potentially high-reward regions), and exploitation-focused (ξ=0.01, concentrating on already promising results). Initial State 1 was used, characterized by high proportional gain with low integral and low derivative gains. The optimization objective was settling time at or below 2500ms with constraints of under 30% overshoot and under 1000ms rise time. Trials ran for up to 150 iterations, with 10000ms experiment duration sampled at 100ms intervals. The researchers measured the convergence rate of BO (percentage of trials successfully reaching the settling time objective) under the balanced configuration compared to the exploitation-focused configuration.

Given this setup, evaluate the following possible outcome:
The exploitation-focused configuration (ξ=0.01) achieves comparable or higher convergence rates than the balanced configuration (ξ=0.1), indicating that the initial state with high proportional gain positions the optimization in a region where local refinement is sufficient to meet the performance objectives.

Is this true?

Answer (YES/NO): NO